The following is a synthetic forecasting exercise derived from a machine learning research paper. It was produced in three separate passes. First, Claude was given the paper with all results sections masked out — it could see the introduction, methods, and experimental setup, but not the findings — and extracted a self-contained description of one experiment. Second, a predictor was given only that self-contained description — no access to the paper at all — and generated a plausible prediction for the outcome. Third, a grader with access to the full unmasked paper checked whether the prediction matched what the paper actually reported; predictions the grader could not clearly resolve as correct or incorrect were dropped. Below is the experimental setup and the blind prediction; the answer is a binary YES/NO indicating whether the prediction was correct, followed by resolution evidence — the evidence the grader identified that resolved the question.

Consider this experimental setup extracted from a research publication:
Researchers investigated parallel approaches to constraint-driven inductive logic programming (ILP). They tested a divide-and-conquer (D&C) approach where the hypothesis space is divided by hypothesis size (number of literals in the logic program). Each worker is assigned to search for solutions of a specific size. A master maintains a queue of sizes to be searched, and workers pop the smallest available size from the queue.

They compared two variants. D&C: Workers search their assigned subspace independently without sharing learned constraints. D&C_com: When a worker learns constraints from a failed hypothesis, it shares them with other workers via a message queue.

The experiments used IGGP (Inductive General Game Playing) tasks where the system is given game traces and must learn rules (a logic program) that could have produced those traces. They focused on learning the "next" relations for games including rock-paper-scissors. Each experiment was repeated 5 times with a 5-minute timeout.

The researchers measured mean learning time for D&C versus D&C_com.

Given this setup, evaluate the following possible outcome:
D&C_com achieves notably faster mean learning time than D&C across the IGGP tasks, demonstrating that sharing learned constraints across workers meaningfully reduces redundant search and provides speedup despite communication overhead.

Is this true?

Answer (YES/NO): YES